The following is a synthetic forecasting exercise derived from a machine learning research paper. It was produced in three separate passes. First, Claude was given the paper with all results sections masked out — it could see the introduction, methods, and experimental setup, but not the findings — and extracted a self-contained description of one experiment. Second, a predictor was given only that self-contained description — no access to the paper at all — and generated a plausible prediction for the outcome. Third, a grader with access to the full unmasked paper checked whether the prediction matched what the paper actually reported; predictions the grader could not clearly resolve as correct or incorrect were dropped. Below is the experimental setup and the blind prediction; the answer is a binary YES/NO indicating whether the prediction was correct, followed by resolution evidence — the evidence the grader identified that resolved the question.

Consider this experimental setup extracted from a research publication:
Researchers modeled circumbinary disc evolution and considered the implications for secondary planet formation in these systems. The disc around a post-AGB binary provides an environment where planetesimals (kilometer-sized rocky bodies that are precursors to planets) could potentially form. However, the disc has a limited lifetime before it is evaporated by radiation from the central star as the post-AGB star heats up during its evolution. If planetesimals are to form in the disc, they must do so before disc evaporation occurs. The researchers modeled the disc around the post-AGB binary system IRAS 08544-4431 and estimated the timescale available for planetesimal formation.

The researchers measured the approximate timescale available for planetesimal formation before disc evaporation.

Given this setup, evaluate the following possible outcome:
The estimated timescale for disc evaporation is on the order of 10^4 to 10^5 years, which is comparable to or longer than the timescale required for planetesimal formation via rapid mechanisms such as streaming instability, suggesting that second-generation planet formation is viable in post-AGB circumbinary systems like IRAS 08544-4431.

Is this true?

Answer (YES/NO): NO